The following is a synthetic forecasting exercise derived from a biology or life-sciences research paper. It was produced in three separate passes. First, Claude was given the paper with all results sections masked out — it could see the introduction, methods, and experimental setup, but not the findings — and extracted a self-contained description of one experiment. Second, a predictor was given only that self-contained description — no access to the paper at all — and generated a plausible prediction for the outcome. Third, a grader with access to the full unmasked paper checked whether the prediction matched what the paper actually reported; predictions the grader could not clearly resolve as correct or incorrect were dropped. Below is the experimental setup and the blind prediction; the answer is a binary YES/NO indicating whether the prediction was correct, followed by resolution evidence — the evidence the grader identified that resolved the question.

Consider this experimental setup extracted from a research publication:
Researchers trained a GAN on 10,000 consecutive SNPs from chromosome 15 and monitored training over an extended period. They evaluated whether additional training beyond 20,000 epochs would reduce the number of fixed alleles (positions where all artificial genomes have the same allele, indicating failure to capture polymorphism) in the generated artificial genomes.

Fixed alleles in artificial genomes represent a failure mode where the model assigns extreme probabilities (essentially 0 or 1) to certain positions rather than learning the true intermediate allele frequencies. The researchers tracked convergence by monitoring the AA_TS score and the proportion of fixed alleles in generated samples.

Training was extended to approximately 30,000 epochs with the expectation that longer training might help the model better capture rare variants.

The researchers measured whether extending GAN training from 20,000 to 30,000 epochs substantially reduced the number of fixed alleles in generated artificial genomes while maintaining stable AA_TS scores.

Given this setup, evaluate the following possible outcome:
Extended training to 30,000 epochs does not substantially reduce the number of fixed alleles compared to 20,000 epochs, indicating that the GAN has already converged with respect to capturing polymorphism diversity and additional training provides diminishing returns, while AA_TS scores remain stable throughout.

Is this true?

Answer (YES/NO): YES